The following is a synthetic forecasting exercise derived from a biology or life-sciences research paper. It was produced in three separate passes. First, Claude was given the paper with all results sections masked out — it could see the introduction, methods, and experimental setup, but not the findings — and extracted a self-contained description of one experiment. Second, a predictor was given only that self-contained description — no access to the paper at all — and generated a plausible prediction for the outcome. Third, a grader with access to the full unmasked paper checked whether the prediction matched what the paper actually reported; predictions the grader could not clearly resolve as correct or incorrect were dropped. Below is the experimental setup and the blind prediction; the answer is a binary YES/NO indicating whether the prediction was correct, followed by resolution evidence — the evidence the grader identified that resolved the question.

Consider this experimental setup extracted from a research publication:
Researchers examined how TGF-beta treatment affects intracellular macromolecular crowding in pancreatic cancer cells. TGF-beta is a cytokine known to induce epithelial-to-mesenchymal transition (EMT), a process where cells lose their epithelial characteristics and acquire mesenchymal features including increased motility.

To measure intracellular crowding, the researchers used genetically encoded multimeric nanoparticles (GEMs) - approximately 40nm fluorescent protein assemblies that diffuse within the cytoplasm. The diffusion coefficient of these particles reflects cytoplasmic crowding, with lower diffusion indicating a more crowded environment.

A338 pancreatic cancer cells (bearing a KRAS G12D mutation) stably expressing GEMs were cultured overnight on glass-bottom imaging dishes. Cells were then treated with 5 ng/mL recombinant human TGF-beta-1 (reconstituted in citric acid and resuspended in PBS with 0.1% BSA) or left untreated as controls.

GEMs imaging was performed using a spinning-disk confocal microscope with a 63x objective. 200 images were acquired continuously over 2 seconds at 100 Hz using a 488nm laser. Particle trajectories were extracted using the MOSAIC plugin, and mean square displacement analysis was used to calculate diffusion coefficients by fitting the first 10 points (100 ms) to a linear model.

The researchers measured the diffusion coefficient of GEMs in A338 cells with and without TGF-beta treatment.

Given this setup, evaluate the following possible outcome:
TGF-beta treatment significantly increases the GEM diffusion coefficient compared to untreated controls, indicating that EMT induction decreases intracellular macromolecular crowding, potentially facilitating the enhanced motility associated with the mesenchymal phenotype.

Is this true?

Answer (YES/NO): YES